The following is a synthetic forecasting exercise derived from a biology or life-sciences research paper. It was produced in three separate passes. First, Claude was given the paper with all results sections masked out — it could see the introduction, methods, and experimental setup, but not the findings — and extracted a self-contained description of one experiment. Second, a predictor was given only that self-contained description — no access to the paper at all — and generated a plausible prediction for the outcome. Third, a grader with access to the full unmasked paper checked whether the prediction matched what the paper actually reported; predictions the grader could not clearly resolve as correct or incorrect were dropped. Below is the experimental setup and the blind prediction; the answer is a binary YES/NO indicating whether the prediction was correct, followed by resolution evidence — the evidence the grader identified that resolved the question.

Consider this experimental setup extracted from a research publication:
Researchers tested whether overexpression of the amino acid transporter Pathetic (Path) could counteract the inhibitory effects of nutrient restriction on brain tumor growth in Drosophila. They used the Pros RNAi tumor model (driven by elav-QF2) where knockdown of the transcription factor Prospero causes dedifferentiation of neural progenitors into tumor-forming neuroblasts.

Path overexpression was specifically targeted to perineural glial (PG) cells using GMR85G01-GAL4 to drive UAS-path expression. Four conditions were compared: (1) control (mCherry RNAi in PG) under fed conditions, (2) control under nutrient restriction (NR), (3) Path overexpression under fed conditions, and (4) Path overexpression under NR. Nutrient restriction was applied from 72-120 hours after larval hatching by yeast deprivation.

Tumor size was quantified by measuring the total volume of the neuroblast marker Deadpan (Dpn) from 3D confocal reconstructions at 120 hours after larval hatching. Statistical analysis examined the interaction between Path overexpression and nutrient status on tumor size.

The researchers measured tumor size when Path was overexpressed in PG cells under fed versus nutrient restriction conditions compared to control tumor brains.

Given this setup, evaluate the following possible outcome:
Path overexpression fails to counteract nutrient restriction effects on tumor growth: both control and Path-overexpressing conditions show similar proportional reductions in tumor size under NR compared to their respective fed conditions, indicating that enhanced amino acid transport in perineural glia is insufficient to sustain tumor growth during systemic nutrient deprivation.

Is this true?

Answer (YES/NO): NO